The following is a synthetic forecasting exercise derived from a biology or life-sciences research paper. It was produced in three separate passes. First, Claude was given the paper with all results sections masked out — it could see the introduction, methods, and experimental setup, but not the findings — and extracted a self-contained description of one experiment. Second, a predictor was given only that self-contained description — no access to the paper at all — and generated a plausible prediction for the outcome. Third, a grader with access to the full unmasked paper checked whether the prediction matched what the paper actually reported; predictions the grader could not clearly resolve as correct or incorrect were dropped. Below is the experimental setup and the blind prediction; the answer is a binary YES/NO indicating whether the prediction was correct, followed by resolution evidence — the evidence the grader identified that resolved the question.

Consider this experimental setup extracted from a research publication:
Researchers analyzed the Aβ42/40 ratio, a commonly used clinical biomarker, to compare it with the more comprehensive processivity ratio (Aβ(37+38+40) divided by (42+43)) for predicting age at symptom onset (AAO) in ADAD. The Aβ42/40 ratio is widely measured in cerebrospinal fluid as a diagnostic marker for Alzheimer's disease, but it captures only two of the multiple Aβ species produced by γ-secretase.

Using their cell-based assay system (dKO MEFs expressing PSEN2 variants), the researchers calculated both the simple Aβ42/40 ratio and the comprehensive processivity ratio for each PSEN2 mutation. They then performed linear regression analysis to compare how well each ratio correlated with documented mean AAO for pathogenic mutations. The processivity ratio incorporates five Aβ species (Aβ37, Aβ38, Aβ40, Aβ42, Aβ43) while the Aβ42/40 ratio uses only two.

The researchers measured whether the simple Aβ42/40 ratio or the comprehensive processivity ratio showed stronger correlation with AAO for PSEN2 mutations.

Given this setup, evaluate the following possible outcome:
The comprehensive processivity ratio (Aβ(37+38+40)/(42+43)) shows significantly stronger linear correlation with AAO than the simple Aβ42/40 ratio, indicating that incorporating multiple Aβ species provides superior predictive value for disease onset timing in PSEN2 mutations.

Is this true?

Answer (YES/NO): NO